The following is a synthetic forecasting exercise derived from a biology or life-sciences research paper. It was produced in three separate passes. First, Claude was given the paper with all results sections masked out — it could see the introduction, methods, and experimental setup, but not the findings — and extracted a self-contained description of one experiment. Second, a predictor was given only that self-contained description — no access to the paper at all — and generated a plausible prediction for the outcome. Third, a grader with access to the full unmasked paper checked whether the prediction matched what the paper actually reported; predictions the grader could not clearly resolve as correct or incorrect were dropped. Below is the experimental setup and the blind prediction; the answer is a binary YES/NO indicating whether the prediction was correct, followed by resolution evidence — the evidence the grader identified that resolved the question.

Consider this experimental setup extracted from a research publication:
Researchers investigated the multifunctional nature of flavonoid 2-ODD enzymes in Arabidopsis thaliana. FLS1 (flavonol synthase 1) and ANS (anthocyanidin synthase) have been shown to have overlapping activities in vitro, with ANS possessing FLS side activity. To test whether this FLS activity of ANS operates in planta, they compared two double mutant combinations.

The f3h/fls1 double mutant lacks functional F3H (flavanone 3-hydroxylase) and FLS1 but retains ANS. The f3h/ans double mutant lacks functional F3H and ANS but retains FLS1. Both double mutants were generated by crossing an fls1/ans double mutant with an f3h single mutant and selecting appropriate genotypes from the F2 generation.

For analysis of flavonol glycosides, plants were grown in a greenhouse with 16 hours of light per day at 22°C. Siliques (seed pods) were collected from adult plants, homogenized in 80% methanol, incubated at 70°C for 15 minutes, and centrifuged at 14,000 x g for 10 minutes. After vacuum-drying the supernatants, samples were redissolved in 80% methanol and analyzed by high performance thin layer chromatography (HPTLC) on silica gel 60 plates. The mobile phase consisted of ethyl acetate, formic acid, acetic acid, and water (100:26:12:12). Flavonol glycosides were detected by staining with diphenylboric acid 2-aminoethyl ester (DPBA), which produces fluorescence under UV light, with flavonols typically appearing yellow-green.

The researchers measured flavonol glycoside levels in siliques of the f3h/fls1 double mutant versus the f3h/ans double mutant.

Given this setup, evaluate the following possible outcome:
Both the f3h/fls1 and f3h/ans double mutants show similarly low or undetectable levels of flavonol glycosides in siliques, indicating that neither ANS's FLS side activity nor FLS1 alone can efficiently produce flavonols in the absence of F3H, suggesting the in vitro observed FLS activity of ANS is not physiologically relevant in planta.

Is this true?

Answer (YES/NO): NO